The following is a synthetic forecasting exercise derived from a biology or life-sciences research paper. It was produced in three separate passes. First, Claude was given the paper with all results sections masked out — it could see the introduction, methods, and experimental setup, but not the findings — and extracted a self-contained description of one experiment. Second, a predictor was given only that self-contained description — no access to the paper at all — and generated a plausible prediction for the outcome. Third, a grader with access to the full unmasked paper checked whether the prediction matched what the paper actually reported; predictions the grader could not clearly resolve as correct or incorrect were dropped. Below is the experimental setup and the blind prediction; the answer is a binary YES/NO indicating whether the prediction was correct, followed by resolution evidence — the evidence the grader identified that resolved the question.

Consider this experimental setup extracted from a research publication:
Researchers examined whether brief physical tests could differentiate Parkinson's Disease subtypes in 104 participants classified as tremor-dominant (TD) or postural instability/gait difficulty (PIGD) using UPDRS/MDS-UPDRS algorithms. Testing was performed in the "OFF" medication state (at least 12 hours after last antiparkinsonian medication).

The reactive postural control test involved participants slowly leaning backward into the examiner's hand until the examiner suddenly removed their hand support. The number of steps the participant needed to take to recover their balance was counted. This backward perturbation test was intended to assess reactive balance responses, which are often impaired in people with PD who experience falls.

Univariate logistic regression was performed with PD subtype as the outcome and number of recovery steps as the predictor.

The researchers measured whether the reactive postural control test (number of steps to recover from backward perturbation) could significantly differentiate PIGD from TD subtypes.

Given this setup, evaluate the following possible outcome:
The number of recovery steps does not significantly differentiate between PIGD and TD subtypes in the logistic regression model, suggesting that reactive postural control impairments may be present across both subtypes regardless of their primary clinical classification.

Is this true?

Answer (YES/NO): YES